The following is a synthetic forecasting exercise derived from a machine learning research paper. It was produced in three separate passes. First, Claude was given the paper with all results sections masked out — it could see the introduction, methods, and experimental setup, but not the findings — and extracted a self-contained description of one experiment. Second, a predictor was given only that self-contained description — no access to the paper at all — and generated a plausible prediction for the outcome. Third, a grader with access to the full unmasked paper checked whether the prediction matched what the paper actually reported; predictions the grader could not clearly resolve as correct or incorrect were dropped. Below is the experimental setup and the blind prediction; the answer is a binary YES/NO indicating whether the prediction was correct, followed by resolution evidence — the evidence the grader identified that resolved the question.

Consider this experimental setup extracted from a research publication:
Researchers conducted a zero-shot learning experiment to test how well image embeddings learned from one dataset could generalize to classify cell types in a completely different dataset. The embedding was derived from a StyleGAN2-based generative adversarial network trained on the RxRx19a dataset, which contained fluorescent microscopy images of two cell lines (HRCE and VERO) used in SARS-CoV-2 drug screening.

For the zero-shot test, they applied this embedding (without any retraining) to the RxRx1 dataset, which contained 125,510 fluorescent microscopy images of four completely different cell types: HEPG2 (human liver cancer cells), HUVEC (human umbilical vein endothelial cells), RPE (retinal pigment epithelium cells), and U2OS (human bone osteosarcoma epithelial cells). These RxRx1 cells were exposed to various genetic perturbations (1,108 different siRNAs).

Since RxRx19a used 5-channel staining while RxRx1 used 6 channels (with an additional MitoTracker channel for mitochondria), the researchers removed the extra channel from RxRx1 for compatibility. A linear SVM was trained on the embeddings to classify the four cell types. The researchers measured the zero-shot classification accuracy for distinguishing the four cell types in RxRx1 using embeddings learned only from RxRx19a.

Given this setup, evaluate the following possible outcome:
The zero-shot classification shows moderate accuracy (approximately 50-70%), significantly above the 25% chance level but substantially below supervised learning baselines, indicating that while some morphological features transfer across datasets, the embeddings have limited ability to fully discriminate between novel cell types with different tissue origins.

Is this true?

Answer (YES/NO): NO